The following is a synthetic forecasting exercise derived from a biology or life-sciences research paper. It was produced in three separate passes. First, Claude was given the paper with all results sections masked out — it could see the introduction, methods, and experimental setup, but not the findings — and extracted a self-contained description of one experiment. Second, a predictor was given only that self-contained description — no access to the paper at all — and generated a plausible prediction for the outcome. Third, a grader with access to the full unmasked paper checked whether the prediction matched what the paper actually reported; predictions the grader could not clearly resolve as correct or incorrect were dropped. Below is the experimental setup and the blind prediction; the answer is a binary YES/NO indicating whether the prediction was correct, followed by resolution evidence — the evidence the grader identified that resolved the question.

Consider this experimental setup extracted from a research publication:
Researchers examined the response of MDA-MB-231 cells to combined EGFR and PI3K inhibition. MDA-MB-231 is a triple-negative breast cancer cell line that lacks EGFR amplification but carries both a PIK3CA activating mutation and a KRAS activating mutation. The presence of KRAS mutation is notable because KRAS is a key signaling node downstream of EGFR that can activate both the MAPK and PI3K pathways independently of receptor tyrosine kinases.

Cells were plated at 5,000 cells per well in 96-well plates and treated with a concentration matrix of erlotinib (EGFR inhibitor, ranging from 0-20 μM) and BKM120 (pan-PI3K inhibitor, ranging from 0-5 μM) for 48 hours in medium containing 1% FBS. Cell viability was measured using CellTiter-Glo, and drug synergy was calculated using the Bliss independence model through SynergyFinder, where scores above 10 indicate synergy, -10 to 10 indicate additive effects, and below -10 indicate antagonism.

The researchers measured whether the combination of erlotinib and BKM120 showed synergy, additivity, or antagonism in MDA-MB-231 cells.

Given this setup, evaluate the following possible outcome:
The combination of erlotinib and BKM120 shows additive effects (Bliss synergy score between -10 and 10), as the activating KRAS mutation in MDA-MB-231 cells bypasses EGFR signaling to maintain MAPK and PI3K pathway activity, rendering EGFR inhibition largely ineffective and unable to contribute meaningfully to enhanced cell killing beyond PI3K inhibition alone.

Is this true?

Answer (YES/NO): YES